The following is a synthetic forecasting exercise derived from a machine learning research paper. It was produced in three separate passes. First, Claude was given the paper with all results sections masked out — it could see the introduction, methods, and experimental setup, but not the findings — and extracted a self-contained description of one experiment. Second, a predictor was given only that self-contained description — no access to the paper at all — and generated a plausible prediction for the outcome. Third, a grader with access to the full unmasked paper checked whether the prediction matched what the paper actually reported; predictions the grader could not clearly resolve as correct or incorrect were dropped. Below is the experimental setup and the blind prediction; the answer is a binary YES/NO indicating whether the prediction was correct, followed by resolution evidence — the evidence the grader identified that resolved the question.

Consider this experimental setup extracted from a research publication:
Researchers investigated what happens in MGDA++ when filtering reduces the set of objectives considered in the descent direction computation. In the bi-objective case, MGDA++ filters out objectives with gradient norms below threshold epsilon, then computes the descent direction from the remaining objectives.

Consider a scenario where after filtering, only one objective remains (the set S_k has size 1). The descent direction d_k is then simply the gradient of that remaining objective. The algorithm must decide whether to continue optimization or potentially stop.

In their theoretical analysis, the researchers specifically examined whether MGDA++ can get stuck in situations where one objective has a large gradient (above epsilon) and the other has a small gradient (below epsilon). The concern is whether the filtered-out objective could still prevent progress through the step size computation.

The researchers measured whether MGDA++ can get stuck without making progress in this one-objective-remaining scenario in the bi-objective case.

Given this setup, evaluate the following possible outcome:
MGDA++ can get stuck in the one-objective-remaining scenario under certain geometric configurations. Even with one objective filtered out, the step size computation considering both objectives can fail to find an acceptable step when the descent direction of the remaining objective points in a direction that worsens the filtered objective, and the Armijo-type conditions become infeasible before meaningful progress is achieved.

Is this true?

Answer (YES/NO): NO